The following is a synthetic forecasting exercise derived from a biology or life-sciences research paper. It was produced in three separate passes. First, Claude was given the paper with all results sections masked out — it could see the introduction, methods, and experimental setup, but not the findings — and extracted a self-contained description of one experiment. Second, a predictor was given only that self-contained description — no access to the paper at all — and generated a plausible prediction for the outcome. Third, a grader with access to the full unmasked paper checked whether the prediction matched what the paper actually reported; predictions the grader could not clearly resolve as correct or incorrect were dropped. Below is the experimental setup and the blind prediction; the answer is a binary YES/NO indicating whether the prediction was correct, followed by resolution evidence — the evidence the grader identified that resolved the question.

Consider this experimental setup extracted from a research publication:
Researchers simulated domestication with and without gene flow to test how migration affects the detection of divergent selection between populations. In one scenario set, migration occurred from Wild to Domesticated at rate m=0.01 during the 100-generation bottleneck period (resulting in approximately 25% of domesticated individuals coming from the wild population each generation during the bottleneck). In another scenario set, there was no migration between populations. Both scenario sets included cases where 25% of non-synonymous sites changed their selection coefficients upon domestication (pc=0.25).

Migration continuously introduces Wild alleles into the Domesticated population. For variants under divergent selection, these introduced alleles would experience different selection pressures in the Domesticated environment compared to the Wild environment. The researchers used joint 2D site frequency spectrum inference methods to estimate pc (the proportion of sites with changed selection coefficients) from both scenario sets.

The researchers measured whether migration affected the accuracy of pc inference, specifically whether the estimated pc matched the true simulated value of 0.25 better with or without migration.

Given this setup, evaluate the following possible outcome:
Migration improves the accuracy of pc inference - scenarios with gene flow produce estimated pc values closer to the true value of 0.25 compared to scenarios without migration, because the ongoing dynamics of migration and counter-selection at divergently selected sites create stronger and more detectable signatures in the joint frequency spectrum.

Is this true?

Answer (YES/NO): NO